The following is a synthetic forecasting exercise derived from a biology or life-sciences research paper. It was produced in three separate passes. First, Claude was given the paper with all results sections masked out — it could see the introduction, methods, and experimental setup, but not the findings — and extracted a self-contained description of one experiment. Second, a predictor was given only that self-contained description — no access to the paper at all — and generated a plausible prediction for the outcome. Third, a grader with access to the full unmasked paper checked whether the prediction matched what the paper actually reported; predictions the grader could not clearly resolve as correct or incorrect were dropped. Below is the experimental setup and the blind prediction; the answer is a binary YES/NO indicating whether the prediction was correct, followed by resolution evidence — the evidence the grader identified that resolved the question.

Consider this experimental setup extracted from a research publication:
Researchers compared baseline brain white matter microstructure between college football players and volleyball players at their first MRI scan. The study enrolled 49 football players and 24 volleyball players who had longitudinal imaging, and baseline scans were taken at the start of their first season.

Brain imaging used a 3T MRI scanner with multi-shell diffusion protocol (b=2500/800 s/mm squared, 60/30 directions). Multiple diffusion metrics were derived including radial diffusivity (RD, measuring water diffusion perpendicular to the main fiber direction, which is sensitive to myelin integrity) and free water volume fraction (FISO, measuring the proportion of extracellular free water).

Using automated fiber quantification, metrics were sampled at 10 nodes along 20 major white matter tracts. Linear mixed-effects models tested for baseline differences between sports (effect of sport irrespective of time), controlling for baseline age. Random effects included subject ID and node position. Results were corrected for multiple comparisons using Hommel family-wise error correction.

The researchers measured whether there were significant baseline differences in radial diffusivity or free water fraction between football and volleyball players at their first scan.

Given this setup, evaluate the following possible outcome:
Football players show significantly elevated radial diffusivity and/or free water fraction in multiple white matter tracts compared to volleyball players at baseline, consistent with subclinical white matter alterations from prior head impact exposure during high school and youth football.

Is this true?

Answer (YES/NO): NO